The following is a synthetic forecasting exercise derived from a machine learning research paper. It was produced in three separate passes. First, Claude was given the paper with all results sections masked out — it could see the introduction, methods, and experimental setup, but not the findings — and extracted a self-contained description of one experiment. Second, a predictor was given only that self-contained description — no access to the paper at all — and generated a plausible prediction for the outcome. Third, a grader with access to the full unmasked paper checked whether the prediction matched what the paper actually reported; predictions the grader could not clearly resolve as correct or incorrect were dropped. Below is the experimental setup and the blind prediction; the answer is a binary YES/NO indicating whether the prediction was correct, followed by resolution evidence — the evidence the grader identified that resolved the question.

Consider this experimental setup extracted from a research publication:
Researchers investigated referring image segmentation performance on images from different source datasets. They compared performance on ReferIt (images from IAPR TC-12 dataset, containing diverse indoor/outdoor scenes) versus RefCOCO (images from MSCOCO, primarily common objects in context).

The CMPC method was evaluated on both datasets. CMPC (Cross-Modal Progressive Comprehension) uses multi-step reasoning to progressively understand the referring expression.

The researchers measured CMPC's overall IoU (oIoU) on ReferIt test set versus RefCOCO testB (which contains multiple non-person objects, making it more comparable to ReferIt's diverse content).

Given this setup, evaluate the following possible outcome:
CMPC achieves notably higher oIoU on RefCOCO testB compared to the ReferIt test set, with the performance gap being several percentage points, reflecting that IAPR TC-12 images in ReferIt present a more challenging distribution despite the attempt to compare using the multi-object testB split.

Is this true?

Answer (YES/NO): NO